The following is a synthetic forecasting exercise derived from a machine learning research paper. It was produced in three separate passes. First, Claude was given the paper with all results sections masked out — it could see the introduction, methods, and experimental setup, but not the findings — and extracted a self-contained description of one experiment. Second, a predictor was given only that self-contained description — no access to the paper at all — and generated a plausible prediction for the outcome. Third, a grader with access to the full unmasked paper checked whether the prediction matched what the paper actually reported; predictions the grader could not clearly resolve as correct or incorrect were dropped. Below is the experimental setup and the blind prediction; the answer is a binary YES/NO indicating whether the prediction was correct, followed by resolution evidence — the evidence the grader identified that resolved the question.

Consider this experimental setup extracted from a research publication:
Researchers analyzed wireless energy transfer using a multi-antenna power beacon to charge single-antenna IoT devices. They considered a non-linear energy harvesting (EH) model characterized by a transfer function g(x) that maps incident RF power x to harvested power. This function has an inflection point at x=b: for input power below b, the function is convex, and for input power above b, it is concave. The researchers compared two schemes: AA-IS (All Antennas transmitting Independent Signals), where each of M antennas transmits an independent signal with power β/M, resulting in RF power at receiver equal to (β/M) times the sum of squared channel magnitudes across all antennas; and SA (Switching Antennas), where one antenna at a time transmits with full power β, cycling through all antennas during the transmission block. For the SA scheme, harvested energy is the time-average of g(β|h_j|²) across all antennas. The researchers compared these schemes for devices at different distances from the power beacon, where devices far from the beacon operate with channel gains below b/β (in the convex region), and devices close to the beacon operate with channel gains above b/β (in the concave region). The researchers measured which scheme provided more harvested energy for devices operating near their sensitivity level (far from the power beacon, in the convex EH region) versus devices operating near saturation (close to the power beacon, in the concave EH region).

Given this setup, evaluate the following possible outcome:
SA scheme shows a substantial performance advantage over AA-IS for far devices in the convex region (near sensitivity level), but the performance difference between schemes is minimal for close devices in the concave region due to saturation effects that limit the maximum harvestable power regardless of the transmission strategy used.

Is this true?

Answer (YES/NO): NO